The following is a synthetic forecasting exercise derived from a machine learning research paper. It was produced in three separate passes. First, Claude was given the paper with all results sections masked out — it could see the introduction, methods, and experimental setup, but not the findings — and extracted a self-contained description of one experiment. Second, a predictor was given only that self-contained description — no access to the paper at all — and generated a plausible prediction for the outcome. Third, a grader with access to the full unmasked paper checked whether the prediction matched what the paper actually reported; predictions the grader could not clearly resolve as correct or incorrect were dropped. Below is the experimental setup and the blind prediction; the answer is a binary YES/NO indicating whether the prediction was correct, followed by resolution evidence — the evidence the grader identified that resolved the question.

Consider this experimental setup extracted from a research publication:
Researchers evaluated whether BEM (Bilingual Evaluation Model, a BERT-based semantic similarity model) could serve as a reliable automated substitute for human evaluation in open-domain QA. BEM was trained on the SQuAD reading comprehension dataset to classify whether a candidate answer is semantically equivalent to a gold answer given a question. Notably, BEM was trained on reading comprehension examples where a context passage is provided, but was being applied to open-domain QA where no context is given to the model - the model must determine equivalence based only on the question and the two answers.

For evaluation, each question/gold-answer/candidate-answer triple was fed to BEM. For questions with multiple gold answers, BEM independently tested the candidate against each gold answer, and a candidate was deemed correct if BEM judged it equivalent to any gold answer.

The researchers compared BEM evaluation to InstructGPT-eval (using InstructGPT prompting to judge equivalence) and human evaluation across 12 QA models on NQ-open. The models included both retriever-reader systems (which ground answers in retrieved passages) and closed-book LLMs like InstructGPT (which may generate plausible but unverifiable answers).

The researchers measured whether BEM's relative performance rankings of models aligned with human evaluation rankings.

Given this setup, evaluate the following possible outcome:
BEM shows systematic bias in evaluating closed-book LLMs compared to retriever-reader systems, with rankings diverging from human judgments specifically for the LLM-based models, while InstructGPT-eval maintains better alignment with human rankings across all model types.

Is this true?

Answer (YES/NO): NO